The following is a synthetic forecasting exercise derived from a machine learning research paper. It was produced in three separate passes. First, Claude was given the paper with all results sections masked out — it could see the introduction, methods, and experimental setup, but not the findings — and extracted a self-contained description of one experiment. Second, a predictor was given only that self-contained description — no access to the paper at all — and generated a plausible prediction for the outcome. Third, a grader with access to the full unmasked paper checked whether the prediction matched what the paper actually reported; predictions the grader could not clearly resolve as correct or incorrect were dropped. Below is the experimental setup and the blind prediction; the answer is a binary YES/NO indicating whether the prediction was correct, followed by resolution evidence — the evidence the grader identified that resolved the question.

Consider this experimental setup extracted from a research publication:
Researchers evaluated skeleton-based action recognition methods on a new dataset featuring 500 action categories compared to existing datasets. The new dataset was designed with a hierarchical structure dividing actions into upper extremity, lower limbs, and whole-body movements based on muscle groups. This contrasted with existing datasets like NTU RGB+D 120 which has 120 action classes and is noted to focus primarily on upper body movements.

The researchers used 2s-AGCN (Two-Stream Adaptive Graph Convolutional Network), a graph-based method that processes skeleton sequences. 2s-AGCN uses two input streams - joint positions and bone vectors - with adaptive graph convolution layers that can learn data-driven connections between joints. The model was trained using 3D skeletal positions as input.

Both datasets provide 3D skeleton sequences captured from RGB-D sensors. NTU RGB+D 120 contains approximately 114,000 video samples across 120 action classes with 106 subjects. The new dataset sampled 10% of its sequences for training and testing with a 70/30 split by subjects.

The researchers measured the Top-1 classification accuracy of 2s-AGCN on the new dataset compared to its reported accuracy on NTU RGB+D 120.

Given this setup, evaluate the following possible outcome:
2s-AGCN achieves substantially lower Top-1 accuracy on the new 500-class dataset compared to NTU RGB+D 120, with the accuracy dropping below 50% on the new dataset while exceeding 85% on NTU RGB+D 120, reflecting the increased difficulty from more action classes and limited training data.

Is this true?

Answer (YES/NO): NO